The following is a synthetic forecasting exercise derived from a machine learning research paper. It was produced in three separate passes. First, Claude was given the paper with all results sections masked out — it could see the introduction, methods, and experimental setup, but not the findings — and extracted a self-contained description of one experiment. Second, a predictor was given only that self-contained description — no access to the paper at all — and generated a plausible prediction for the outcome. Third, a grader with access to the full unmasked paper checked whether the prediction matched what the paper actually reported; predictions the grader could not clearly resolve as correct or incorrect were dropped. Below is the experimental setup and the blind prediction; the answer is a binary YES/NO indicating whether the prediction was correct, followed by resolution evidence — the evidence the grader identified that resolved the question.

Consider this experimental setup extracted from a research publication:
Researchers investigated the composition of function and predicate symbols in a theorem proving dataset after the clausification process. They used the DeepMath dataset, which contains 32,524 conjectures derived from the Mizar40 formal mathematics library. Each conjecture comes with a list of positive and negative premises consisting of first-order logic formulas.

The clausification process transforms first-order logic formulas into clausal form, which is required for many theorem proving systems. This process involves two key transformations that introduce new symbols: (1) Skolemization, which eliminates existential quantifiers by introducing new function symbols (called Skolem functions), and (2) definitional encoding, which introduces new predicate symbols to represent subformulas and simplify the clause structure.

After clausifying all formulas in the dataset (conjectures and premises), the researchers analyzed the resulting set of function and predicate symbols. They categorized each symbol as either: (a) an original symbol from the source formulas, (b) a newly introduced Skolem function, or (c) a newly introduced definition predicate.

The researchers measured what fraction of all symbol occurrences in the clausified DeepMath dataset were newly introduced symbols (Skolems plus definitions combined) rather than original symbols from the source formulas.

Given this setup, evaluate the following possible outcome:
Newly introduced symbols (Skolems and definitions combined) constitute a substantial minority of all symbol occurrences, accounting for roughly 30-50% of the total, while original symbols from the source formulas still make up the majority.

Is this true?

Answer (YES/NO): YES